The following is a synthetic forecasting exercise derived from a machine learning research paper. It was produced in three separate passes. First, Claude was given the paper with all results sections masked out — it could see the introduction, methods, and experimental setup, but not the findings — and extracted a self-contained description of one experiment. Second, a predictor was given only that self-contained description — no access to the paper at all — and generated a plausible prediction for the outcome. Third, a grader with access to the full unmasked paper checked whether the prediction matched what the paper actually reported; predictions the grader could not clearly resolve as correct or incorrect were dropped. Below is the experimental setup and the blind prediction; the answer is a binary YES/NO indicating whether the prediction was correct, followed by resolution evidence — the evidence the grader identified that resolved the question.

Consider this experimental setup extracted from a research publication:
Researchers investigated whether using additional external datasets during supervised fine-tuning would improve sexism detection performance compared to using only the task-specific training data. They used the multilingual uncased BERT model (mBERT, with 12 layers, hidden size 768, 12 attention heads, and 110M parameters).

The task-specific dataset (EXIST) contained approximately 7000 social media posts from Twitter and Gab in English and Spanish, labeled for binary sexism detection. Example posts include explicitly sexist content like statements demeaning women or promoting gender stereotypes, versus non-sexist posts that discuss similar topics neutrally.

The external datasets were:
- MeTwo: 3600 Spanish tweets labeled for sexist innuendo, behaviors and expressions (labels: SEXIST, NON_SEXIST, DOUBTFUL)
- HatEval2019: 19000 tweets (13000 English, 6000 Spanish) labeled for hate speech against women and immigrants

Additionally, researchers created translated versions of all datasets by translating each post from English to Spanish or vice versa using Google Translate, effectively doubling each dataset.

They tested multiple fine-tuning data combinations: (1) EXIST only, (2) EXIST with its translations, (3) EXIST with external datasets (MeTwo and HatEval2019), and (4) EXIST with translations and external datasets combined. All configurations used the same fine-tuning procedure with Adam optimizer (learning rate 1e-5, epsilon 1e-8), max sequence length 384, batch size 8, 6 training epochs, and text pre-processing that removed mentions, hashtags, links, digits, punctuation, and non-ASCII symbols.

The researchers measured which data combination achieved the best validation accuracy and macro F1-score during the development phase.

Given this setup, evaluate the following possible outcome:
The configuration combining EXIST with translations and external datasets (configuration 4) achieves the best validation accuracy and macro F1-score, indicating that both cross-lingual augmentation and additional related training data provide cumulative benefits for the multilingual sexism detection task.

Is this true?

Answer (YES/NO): NO